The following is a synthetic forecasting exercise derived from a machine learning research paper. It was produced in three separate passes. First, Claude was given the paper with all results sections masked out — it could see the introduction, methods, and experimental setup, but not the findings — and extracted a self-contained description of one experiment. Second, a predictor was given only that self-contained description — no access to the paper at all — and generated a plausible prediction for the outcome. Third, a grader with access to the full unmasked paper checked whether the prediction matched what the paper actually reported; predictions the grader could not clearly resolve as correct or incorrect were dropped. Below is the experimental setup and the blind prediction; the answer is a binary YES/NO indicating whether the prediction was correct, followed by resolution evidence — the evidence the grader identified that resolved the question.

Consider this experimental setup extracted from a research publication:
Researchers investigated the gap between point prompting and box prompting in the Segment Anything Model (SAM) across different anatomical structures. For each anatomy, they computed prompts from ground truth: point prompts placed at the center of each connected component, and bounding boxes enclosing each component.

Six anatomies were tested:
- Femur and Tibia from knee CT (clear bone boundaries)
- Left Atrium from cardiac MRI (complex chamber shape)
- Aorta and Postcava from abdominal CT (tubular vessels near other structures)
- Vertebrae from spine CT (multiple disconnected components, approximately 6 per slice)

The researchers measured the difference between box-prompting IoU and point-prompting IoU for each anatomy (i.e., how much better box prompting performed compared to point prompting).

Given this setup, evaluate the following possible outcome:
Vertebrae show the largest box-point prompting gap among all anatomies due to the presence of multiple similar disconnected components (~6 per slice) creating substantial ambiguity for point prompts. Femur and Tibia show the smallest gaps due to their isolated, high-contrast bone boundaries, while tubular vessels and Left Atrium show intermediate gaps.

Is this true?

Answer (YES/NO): NO